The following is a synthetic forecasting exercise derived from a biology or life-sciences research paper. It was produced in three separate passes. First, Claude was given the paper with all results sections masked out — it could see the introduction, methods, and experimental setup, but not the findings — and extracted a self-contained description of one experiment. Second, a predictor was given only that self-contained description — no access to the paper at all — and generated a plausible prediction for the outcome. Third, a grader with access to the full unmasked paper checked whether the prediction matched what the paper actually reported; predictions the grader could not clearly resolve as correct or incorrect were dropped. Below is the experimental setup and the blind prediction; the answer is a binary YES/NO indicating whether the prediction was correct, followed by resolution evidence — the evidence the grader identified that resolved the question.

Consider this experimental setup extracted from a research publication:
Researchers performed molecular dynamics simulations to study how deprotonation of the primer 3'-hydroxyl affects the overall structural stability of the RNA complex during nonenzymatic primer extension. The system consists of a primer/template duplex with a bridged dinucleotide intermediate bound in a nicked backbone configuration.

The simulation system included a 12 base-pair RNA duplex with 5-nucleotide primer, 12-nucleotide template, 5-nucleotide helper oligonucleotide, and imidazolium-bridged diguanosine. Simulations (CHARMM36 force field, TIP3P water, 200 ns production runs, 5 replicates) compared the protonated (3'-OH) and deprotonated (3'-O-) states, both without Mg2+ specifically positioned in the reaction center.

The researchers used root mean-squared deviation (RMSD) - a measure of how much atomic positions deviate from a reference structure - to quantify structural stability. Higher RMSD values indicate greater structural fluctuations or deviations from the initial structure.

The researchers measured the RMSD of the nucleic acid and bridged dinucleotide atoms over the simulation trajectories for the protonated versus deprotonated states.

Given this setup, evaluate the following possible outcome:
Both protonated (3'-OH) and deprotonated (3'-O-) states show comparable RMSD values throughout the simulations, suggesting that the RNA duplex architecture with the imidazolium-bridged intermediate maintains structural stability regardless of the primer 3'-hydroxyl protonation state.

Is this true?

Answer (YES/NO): NO